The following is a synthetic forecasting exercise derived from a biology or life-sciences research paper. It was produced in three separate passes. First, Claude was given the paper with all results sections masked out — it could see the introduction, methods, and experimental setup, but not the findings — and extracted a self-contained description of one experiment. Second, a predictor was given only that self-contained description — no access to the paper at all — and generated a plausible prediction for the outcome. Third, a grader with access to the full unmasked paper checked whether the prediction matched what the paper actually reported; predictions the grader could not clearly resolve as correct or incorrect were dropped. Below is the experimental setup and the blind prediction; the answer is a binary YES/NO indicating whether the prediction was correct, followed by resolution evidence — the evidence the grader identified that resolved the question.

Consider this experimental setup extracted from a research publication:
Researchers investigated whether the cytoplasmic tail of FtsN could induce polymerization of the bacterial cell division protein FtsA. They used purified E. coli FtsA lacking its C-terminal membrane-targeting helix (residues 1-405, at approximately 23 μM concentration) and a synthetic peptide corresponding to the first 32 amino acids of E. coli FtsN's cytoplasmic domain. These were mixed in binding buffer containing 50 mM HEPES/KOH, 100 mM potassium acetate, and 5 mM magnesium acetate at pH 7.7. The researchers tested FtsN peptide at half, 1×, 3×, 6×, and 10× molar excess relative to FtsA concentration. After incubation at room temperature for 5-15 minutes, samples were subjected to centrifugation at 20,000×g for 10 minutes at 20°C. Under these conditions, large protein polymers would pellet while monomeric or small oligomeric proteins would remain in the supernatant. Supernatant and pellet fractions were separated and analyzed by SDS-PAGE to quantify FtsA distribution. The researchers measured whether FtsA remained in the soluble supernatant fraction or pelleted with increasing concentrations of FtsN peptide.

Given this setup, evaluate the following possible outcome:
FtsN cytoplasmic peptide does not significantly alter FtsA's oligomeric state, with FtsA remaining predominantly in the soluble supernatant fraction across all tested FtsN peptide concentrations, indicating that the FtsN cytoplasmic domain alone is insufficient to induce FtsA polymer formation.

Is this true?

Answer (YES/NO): NO